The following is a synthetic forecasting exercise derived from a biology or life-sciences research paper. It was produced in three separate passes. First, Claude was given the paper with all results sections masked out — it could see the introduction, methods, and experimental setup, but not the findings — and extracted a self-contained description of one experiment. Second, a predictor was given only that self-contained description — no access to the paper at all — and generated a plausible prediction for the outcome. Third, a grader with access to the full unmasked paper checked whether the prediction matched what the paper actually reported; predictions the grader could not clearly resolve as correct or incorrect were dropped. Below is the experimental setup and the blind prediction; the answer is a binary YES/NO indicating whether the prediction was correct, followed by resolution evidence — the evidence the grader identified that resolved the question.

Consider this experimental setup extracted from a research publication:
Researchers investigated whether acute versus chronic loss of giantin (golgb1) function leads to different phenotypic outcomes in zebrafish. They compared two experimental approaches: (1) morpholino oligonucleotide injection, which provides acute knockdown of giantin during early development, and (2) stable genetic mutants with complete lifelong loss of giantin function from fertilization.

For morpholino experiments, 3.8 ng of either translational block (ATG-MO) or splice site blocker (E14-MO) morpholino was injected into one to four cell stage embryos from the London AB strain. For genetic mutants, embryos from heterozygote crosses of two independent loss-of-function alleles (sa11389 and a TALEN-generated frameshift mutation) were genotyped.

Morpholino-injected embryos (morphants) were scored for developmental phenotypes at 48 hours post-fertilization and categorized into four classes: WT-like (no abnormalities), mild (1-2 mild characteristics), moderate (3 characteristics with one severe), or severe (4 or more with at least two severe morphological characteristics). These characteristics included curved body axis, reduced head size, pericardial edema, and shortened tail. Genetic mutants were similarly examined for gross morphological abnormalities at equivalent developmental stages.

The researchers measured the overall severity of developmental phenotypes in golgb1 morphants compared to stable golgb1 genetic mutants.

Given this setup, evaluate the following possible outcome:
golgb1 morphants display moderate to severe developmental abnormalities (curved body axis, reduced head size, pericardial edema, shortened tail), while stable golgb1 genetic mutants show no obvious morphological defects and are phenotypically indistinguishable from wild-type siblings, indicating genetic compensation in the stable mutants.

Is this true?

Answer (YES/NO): YES